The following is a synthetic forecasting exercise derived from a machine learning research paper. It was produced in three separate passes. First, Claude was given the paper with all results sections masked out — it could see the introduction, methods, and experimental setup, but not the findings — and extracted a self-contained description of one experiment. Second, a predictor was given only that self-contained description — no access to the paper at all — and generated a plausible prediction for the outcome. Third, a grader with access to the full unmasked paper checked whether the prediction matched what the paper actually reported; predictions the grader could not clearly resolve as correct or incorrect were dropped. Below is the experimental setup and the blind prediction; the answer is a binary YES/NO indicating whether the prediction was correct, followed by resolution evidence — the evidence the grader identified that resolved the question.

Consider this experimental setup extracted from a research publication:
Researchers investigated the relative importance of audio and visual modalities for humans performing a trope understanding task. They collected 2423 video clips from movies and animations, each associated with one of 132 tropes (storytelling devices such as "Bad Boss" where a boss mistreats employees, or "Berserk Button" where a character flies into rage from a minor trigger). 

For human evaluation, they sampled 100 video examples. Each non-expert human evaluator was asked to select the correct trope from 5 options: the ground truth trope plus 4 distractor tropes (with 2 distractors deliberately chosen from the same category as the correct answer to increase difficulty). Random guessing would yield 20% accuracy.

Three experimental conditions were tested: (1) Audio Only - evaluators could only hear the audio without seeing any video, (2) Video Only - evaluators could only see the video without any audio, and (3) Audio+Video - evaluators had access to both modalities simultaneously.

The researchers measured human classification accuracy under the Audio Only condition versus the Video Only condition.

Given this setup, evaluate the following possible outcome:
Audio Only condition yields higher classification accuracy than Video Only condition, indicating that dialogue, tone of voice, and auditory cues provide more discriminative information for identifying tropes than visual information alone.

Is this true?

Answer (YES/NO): NO